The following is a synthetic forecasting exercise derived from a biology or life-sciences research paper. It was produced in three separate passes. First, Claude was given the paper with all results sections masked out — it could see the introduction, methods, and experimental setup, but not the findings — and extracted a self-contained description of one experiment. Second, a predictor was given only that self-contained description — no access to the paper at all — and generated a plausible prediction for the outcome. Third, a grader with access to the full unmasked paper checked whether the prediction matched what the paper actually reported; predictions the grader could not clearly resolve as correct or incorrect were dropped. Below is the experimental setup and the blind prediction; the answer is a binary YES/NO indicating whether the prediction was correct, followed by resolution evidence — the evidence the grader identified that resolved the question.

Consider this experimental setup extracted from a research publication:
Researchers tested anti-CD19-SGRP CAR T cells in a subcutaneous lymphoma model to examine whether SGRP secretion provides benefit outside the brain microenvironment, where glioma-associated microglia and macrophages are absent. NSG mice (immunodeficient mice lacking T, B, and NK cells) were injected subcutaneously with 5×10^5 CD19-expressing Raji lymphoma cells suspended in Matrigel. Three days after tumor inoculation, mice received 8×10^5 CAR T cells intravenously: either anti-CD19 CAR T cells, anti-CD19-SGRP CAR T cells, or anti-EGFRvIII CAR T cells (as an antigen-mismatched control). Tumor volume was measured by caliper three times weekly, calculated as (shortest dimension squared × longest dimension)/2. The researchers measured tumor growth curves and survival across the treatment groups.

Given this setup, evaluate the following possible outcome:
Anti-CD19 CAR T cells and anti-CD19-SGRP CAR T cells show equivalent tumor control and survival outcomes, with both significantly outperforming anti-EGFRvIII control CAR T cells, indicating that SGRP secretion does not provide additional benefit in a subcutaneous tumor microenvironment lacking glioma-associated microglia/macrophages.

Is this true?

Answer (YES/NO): NO